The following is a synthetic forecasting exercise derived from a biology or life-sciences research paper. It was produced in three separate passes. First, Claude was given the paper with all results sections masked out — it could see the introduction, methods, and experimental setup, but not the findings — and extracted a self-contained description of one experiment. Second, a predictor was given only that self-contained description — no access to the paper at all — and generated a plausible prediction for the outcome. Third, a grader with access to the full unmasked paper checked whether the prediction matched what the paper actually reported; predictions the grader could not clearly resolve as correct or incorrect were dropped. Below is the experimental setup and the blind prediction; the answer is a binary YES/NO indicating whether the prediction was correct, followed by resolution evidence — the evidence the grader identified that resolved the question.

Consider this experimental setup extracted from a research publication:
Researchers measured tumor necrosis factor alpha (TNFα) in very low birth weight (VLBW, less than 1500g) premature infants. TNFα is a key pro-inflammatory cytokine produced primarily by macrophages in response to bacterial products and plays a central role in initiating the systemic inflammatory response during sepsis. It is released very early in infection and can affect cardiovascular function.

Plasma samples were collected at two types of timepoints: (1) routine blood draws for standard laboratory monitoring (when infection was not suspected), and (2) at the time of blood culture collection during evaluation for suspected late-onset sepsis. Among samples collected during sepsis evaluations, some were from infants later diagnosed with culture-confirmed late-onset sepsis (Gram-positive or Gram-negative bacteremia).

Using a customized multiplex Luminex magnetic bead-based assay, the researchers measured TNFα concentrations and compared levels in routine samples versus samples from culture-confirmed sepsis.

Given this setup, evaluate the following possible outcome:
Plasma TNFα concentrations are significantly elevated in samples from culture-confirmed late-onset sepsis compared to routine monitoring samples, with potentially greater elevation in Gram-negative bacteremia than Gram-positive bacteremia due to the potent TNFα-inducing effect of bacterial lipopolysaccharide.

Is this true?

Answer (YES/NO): NO